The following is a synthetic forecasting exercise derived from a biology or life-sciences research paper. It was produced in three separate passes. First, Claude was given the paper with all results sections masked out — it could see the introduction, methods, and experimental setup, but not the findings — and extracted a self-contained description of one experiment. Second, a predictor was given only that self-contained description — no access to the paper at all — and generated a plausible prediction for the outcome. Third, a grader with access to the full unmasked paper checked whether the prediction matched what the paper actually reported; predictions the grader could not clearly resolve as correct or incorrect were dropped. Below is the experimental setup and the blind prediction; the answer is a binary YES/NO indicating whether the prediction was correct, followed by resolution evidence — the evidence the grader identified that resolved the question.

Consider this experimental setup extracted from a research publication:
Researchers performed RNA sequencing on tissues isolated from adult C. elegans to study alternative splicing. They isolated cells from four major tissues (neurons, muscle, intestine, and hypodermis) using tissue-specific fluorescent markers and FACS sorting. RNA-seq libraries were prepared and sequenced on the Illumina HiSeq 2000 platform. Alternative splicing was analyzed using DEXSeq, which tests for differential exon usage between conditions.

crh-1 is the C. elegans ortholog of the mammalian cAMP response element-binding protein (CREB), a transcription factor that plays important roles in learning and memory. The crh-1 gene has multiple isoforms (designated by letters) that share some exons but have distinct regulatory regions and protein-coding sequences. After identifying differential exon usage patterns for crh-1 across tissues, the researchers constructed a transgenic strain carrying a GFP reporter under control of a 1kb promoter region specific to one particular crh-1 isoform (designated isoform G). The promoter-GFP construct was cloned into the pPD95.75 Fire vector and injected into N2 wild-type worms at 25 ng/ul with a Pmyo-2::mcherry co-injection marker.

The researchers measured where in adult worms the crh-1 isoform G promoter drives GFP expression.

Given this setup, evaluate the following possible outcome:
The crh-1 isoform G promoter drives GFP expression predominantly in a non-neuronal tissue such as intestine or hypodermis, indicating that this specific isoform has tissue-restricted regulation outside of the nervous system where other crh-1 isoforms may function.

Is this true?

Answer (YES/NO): NO